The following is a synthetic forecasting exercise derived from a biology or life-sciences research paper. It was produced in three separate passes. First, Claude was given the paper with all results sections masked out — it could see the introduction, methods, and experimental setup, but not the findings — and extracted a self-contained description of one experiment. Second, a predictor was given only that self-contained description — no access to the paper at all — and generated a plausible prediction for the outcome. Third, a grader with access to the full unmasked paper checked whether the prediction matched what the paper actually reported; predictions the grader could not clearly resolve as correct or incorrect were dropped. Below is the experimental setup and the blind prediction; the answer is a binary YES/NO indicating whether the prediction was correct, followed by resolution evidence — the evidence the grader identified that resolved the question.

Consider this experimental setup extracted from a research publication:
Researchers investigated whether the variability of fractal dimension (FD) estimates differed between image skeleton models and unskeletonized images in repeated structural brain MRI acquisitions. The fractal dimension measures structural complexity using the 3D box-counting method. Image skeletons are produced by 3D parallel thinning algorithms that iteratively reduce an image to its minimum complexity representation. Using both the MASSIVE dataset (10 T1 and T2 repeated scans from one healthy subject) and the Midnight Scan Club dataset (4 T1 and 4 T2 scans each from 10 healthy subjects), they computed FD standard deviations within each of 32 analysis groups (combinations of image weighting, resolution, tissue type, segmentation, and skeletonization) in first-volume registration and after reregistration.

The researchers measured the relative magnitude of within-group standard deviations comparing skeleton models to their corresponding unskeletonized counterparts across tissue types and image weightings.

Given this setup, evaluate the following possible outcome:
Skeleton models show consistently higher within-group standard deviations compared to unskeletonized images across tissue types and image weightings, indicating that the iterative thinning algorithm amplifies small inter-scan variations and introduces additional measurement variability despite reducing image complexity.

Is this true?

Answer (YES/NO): YES